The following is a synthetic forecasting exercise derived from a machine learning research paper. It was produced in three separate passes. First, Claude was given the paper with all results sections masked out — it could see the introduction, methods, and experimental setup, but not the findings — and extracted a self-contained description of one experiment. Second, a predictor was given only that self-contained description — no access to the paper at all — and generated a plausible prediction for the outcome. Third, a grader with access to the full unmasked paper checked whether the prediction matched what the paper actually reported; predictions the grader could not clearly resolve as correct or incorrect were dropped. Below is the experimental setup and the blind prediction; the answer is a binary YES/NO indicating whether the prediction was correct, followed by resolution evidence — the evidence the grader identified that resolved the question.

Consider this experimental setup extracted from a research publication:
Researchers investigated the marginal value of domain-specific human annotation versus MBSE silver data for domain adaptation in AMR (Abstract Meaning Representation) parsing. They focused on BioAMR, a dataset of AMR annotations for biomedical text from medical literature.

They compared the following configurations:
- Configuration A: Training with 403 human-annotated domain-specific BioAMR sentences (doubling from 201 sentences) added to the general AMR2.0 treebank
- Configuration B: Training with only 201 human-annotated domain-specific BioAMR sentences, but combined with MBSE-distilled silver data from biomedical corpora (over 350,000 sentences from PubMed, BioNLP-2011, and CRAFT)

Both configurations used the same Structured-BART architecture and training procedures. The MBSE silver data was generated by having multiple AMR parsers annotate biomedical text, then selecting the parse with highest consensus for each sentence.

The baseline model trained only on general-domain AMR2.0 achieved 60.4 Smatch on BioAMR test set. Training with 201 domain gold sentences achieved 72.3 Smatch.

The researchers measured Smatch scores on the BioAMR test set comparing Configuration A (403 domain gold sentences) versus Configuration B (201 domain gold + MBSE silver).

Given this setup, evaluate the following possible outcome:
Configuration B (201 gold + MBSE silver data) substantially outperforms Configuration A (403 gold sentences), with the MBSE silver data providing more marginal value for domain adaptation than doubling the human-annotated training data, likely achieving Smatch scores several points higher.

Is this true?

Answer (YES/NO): NO